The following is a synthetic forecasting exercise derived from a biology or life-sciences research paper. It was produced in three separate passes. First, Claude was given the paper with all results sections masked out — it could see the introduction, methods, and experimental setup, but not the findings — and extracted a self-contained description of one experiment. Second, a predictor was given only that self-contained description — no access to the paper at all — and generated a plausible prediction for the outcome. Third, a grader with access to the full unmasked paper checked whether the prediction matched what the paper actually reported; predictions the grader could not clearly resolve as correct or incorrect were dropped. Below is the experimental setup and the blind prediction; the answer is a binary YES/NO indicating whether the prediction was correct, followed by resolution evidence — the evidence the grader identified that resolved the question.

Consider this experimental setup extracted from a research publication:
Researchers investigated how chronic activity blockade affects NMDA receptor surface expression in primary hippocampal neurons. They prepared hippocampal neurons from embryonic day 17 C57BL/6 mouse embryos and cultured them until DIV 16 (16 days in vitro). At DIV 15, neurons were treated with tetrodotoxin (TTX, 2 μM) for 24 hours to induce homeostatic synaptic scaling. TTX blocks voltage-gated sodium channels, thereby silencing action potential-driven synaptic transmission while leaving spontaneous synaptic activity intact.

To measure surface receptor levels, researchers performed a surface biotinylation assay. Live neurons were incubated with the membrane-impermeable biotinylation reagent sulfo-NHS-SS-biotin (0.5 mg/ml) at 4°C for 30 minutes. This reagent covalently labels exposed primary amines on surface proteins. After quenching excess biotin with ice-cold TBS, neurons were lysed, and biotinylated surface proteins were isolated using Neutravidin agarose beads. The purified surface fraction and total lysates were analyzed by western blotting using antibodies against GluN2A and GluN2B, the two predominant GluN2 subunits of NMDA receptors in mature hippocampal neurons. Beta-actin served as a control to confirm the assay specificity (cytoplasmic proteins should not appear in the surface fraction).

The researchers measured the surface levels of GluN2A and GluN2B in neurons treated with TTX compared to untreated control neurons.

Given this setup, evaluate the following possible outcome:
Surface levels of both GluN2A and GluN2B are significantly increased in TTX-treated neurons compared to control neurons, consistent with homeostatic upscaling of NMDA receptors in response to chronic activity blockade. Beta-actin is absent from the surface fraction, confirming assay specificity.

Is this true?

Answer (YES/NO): NO